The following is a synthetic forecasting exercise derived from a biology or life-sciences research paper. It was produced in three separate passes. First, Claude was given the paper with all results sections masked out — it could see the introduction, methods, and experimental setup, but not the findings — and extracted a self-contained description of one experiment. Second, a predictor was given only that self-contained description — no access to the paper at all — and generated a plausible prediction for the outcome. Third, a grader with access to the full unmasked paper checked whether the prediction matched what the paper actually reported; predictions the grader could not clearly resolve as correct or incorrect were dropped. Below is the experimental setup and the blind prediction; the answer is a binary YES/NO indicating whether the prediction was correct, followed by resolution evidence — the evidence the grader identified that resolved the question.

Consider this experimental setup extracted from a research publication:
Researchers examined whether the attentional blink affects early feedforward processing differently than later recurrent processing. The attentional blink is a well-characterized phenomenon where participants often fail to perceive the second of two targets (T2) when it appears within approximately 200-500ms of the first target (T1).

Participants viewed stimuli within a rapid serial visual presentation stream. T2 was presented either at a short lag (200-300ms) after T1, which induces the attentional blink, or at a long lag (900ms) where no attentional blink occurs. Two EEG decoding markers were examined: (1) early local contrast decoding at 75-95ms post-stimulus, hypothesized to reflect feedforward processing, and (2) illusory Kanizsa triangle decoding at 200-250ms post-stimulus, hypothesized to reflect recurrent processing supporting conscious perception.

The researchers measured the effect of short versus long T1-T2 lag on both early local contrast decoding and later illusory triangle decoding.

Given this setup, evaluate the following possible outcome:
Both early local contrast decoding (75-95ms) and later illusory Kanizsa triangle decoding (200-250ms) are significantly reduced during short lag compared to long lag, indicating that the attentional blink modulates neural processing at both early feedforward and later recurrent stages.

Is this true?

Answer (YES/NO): NO